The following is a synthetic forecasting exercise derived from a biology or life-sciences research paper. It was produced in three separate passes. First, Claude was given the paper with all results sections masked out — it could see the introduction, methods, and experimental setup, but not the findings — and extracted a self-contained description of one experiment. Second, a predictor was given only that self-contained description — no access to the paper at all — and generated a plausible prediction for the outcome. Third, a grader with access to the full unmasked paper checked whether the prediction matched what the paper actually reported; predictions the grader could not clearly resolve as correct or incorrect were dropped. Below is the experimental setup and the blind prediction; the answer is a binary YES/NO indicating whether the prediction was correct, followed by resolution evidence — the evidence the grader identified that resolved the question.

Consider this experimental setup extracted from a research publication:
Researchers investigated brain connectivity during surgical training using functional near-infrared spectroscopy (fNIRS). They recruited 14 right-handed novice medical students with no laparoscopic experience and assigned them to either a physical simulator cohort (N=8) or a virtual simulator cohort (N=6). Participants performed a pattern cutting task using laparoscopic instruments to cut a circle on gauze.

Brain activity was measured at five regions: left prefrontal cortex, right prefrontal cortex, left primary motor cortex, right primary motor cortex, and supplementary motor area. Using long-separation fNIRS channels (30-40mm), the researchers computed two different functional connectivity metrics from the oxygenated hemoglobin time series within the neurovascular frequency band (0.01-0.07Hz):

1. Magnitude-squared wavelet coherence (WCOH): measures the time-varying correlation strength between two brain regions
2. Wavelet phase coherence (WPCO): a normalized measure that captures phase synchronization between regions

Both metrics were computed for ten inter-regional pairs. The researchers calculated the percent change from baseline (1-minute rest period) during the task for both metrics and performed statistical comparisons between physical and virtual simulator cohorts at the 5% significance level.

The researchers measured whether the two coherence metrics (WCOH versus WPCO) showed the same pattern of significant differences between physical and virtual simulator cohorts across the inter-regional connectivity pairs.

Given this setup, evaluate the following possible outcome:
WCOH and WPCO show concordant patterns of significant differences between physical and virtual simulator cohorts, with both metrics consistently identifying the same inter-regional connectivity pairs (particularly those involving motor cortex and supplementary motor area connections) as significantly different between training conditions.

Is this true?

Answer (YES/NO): NO